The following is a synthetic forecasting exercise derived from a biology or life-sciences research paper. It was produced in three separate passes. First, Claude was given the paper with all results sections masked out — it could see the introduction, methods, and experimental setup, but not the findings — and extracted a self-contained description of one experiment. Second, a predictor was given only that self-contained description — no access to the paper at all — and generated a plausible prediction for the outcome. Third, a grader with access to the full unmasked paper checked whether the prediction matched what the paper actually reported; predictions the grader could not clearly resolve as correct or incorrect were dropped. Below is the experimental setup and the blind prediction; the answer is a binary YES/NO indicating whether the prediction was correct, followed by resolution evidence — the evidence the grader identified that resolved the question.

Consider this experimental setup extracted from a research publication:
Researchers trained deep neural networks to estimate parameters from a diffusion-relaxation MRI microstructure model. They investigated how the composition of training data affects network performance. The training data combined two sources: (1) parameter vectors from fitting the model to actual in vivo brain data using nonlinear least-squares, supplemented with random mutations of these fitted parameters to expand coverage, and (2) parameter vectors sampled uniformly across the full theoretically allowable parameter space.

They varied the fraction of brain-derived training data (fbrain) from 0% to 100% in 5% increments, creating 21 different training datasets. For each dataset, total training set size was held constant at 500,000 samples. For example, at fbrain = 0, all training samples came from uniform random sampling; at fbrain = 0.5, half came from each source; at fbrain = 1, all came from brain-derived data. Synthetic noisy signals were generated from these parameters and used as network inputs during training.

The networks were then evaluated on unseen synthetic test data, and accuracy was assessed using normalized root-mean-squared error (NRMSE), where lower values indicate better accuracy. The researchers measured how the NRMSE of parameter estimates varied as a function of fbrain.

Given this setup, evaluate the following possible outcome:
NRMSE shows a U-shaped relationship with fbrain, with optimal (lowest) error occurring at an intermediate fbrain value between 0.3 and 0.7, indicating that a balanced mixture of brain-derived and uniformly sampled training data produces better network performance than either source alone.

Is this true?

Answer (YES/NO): NO